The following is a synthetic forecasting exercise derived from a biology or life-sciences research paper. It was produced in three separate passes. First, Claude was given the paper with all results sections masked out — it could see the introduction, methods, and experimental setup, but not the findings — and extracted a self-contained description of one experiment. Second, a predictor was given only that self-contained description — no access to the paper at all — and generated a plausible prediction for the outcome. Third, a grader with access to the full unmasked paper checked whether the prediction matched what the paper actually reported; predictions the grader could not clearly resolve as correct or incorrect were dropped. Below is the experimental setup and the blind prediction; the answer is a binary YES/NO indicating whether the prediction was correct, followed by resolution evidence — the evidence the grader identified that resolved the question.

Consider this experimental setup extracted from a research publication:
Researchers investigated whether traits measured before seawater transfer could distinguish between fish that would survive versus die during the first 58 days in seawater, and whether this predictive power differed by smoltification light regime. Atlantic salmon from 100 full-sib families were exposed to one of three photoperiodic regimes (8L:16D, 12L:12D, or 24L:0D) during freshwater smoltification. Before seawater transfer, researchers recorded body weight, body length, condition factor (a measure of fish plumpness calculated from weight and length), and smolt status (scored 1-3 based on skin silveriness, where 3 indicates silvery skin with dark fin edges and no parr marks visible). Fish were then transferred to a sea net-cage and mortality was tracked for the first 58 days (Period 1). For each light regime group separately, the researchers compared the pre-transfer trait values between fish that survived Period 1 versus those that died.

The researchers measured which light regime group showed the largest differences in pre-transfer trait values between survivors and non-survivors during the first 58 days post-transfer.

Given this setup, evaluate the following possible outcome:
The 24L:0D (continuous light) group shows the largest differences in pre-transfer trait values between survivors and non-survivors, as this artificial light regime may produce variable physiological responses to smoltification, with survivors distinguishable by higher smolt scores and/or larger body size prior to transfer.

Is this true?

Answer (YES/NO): YES